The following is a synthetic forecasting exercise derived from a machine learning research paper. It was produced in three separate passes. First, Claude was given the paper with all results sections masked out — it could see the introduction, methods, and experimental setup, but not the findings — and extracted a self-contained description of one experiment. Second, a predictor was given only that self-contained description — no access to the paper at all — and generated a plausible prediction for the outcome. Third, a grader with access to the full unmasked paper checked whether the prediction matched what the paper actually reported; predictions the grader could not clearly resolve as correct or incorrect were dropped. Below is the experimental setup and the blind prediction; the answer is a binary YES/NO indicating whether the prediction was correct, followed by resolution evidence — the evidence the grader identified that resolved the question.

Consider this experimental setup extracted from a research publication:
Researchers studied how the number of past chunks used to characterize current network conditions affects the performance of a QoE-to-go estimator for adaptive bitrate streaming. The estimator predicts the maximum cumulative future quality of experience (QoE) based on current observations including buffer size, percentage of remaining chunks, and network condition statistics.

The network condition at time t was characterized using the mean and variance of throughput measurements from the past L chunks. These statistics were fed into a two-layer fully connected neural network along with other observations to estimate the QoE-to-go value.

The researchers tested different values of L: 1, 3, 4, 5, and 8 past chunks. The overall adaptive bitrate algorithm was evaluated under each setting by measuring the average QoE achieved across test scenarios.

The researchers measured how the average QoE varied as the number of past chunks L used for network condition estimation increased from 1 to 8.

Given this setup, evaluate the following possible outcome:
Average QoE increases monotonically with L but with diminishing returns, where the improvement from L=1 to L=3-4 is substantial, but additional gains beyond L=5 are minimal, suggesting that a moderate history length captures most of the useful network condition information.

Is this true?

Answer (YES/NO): NO